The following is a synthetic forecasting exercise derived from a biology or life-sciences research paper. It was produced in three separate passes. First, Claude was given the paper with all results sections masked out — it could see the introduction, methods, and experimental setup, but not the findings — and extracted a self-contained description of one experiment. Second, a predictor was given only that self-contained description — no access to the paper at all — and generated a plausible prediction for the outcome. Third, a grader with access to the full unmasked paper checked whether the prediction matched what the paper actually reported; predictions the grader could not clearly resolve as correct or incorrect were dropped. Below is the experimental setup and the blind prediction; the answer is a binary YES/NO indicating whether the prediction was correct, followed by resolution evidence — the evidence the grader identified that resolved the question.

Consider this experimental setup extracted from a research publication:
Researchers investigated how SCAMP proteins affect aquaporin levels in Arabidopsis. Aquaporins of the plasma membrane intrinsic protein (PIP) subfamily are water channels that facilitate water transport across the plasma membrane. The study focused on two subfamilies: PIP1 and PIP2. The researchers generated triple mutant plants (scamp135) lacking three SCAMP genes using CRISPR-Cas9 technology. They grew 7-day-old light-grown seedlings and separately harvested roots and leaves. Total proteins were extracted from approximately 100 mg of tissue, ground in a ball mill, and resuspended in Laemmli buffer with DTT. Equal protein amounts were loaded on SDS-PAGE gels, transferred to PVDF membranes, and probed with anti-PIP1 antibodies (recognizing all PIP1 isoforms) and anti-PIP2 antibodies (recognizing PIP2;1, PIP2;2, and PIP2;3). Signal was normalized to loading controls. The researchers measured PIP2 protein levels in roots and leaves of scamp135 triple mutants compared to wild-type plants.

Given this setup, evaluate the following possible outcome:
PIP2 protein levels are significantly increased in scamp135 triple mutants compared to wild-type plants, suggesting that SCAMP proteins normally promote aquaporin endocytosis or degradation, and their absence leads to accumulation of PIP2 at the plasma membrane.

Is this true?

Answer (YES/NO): NO